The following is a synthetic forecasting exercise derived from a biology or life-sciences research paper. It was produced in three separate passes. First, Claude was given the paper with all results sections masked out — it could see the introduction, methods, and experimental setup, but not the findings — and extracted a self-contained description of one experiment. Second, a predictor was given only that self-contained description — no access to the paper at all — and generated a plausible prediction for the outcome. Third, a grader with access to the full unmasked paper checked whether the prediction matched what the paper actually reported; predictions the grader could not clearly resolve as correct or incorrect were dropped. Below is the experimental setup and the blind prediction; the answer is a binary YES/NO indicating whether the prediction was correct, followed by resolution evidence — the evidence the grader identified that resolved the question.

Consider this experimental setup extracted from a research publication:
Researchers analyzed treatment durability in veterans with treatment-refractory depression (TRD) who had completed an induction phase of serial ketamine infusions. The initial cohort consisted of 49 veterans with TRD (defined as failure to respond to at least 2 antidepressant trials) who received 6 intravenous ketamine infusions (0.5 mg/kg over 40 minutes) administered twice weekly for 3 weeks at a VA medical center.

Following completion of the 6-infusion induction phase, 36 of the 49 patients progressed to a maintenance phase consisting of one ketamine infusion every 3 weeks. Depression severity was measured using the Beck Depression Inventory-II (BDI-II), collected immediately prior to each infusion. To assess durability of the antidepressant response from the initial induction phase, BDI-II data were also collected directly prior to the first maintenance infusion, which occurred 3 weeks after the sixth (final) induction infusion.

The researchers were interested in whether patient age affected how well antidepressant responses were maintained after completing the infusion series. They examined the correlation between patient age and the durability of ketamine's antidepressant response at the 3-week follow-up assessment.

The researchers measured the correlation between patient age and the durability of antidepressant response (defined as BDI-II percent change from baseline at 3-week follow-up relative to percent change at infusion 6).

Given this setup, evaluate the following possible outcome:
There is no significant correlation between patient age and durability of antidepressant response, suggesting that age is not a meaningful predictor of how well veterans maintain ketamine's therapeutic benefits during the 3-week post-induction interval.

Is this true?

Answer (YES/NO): YES